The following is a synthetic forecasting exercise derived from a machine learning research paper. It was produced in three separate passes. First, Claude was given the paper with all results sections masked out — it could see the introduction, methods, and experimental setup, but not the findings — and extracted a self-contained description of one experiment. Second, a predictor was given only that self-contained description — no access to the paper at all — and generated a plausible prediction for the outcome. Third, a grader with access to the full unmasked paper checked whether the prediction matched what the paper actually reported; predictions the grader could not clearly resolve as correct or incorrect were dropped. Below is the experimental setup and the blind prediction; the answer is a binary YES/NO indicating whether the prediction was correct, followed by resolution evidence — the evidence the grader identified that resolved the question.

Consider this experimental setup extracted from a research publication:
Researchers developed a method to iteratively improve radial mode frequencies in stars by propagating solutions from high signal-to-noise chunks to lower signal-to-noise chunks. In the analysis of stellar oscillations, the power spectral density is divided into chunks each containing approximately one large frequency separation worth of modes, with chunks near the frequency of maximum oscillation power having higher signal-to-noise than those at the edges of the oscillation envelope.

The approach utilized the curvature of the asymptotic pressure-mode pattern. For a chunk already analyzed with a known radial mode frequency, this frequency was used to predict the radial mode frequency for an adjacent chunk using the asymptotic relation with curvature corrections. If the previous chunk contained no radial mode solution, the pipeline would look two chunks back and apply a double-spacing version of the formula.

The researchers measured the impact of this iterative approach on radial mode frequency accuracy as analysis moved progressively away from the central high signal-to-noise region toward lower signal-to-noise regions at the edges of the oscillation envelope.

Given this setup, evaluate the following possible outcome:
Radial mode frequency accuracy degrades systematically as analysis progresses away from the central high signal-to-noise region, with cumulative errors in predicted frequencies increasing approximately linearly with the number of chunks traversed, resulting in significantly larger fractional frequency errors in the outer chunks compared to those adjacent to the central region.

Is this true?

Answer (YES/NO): NO